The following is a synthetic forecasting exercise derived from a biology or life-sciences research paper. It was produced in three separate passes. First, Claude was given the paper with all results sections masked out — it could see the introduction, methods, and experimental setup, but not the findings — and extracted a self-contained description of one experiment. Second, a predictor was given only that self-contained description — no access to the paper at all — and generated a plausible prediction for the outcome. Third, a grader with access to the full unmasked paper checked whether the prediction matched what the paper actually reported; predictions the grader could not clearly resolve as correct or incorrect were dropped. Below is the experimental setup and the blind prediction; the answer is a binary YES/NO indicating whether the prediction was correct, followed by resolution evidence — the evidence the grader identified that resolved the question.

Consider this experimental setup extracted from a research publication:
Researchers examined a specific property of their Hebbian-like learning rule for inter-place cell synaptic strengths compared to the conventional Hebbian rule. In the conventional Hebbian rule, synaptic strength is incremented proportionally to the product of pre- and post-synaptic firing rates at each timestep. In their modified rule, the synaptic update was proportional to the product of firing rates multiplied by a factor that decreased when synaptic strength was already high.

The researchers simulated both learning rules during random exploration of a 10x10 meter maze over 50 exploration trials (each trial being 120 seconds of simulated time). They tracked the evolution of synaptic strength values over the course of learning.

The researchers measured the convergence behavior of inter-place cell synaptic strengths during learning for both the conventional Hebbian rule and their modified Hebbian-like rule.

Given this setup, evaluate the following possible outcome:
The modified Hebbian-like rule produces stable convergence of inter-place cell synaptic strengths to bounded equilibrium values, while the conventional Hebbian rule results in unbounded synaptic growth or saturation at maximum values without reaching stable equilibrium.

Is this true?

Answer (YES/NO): YES